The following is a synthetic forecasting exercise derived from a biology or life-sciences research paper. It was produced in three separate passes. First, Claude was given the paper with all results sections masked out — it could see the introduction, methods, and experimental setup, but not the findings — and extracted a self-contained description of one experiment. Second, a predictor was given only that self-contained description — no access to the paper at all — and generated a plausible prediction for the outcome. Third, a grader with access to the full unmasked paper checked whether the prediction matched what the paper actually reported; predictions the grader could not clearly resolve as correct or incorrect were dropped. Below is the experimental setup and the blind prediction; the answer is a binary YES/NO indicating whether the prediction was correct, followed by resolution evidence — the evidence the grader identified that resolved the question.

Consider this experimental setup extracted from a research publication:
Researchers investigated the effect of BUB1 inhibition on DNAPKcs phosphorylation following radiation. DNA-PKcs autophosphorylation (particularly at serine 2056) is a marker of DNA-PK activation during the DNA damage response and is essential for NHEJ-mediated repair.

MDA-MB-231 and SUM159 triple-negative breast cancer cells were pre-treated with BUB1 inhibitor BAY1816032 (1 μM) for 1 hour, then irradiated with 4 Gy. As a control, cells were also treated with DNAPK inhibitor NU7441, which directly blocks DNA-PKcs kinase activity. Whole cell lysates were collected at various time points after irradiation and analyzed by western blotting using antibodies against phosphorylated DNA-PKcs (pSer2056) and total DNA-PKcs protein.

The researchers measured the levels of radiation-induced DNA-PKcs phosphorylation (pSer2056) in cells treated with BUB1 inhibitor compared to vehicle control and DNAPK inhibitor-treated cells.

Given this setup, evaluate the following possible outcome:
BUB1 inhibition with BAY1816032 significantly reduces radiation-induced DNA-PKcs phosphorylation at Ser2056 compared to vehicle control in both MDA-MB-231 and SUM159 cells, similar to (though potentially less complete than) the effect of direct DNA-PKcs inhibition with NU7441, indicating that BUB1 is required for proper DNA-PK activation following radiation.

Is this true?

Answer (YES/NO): NO